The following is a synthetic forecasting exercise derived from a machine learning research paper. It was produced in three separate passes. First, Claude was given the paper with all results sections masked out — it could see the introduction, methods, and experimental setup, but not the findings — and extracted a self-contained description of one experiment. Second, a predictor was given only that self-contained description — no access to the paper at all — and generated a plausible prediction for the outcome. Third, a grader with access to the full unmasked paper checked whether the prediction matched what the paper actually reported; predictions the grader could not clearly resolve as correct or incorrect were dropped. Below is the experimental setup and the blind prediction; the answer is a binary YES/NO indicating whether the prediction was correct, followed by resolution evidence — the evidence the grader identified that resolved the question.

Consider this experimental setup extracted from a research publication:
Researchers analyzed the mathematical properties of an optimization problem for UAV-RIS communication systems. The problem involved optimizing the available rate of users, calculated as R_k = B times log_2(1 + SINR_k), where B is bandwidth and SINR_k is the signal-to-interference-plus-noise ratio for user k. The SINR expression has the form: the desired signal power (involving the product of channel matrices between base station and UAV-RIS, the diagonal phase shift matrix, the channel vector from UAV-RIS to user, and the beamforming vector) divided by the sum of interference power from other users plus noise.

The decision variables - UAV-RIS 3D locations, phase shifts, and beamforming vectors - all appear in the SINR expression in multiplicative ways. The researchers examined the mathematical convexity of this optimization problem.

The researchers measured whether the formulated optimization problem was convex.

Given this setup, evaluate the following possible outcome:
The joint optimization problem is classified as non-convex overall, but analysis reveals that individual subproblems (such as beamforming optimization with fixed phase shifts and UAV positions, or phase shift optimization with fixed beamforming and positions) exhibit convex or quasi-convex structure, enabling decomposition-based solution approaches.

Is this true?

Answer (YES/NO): NO